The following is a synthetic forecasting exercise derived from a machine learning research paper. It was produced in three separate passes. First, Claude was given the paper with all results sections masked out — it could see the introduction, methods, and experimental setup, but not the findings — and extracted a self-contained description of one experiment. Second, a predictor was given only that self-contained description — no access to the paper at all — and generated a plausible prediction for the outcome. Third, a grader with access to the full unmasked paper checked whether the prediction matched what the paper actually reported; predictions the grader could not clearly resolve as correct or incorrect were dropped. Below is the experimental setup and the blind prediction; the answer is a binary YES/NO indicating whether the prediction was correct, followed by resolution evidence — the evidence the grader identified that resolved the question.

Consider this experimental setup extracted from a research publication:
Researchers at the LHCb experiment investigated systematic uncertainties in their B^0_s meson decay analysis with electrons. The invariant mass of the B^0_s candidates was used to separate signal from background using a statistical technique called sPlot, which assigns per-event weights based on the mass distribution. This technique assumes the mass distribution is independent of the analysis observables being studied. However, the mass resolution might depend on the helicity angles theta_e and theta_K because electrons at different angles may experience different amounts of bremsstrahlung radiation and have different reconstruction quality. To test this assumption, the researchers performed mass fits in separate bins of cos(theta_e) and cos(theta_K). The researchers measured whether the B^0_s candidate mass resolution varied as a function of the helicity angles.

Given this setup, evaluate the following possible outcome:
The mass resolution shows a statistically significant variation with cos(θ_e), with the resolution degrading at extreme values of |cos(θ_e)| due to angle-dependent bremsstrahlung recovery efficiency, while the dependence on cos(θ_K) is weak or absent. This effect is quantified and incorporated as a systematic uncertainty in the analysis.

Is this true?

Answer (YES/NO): NO